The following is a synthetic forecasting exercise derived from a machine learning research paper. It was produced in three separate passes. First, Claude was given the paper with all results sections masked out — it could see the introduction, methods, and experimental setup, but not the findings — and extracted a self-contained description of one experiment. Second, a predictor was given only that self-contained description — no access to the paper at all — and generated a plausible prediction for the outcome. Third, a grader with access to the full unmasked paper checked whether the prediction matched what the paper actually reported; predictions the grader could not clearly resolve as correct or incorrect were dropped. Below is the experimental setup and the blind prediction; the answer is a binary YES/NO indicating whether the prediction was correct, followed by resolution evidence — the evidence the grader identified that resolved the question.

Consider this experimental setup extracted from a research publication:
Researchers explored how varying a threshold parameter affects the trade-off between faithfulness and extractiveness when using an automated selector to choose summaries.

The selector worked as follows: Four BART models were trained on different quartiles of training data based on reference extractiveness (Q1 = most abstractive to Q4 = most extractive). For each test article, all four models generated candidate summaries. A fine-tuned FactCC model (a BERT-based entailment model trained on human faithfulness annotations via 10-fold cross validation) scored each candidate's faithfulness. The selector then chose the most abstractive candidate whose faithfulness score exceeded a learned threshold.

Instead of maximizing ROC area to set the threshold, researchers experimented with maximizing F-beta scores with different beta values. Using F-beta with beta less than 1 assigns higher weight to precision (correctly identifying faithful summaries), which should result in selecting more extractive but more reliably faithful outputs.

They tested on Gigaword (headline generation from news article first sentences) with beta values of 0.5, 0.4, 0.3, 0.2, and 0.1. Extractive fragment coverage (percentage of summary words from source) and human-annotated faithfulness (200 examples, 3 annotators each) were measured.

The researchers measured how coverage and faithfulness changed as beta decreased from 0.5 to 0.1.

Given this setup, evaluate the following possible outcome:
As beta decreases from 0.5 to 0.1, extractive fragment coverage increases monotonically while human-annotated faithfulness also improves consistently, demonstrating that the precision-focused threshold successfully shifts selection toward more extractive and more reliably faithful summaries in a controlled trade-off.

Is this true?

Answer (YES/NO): YES